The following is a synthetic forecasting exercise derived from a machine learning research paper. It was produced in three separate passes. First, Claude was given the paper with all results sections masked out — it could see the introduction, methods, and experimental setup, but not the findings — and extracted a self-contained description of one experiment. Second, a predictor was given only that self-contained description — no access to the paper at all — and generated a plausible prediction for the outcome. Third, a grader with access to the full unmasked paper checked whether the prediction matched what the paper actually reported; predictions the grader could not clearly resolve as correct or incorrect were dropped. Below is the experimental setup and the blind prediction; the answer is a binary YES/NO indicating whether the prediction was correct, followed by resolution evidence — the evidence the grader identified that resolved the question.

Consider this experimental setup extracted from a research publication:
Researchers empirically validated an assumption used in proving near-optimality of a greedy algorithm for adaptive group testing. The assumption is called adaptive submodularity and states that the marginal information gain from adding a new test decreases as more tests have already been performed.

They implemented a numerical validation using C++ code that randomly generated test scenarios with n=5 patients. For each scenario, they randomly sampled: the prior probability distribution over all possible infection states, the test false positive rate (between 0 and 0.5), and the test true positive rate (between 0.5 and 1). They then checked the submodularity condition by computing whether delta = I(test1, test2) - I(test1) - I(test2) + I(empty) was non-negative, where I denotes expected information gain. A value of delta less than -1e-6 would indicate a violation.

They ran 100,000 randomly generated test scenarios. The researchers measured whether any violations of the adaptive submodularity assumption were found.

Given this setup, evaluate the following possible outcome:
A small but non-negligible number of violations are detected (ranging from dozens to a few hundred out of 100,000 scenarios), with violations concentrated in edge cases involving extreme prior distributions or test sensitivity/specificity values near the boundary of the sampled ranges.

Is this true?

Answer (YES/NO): NO